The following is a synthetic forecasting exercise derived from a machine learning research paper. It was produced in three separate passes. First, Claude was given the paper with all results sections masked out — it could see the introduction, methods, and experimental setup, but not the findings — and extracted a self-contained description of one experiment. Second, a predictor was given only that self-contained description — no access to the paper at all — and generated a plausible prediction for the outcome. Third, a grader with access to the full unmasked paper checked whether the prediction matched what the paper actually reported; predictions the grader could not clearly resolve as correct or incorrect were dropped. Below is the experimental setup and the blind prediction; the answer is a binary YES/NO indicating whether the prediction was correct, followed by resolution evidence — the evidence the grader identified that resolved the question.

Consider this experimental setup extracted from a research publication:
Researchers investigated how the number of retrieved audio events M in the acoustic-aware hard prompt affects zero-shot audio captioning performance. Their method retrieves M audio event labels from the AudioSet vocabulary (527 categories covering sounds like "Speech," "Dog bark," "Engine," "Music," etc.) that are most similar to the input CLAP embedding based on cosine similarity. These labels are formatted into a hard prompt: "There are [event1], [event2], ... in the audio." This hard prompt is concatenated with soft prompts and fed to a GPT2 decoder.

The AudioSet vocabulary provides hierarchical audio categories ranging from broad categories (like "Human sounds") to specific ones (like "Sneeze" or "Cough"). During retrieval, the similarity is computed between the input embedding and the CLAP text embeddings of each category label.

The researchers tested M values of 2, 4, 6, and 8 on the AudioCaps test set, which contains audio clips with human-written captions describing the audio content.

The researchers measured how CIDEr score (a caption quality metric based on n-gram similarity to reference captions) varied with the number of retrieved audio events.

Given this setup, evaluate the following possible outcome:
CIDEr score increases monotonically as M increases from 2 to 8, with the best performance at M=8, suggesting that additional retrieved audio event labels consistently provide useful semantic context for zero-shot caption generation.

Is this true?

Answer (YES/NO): NO